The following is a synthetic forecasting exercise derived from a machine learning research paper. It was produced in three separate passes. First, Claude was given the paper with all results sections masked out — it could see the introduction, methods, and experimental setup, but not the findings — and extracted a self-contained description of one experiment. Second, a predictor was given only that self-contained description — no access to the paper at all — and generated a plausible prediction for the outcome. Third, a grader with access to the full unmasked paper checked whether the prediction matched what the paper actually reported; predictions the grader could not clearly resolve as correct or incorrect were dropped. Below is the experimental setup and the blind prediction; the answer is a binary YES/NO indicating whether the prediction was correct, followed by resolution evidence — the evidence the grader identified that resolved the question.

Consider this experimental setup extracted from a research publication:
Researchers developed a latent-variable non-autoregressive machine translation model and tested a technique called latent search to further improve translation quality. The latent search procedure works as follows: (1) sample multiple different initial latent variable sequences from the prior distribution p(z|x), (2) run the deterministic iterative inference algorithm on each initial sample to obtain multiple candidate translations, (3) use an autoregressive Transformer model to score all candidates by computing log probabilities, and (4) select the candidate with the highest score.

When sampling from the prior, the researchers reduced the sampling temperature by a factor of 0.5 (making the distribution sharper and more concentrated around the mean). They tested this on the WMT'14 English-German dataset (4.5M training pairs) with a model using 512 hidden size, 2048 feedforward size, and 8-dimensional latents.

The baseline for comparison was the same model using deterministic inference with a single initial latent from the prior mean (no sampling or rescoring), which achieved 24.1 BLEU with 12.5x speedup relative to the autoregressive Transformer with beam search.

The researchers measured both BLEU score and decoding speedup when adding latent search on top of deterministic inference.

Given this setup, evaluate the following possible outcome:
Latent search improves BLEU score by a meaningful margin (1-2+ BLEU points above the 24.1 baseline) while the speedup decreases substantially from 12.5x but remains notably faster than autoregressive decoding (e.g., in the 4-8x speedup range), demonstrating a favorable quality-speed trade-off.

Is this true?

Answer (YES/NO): YES